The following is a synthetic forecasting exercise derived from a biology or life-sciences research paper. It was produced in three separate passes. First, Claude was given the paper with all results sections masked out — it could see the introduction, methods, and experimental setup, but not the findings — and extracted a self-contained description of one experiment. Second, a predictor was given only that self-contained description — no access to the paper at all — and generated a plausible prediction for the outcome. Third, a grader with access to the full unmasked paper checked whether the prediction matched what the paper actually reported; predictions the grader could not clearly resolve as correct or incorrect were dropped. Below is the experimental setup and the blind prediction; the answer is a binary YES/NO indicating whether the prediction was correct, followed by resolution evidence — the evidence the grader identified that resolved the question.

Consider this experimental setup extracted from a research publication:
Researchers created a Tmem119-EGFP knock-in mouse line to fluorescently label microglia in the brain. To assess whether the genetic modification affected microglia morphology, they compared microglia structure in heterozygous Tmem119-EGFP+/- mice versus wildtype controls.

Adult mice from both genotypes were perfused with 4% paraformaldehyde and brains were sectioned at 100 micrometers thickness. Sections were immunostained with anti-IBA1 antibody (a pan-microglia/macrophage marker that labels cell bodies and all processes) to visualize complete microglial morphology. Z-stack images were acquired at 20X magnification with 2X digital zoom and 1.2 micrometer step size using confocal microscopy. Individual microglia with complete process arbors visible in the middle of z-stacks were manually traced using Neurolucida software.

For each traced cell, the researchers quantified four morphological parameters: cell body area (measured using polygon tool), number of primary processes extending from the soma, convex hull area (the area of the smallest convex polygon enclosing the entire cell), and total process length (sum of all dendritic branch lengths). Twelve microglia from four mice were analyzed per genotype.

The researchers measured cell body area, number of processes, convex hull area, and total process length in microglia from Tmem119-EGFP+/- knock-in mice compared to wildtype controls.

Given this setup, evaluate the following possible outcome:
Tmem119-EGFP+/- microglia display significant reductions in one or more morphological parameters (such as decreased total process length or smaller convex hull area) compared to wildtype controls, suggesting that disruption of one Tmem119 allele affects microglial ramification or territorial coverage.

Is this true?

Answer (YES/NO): NO